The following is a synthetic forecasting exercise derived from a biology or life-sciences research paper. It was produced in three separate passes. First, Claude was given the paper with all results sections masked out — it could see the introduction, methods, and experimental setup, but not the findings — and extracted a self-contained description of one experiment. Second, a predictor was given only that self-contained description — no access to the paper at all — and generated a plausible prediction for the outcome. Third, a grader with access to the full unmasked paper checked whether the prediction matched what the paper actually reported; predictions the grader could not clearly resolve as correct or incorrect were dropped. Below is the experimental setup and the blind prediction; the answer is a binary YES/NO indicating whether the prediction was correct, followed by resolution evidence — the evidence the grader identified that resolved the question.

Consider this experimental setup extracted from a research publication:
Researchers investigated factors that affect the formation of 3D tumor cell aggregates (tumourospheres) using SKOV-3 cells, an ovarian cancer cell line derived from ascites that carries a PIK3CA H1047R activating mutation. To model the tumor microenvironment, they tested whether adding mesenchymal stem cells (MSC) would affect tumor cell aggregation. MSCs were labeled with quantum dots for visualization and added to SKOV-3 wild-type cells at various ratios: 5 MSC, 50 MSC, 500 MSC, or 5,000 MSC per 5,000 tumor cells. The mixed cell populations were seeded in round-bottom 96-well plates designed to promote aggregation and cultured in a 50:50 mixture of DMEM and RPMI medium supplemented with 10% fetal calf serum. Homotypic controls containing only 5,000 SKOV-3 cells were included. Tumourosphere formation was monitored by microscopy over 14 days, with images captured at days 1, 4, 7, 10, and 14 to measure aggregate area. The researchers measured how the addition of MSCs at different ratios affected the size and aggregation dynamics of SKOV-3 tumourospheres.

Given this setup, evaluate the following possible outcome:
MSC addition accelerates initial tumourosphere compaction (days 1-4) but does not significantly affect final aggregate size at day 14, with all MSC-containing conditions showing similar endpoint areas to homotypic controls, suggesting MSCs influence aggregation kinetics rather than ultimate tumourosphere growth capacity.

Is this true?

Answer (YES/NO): NO